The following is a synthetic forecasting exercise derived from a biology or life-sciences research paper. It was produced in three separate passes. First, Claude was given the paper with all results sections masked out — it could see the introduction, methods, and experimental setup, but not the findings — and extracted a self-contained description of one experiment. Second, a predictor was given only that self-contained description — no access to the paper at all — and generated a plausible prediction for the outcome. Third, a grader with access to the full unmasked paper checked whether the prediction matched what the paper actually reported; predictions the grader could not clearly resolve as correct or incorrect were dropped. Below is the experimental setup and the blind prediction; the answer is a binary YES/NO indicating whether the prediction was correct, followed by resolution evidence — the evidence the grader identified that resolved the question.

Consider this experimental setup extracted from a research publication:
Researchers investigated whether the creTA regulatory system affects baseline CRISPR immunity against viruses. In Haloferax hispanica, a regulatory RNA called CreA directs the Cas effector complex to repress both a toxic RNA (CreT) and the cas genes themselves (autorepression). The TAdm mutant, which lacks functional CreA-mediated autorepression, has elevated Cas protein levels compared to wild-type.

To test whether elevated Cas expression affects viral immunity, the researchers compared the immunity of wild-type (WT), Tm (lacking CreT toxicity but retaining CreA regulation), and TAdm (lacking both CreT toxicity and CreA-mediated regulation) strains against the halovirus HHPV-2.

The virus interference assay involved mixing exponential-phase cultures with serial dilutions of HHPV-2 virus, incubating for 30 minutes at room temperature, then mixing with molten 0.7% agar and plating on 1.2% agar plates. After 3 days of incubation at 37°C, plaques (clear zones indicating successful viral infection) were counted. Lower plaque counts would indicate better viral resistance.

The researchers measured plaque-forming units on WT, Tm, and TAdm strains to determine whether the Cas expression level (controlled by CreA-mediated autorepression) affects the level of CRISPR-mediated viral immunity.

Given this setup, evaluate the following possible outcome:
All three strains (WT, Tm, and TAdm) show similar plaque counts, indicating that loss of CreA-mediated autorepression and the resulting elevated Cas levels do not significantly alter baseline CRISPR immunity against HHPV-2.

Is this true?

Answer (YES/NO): NO